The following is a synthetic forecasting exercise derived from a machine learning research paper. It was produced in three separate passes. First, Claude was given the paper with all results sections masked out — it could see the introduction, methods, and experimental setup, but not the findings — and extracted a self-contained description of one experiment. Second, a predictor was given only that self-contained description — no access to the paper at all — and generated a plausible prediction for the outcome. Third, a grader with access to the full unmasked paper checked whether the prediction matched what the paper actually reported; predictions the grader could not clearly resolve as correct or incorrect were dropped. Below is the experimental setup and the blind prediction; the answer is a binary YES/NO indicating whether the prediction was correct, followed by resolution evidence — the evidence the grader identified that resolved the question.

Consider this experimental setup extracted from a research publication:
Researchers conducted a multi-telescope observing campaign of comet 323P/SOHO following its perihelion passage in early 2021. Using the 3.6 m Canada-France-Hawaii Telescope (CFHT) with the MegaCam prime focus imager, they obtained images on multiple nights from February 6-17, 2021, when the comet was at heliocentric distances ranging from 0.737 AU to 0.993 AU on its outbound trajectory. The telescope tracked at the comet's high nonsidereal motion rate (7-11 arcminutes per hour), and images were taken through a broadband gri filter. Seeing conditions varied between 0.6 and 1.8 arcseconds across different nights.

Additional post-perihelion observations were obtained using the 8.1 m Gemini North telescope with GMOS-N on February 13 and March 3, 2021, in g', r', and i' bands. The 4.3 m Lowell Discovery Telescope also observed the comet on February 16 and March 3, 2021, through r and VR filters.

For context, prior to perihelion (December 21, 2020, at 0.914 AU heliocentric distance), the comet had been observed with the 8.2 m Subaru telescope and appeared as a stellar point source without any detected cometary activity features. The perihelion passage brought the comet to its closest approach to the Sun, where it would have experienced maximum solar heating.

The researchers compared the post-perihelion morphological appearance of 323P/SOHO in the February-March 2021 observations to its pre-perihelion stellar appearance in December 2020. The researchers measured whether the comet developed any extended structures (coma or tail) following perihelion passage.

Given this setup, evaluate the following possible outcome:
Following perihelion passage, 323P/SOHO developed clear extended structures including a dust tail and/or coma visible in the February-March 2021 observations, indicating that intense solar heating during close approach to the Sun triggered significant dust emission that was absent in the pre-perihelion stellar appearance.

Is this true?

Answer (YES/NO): YES